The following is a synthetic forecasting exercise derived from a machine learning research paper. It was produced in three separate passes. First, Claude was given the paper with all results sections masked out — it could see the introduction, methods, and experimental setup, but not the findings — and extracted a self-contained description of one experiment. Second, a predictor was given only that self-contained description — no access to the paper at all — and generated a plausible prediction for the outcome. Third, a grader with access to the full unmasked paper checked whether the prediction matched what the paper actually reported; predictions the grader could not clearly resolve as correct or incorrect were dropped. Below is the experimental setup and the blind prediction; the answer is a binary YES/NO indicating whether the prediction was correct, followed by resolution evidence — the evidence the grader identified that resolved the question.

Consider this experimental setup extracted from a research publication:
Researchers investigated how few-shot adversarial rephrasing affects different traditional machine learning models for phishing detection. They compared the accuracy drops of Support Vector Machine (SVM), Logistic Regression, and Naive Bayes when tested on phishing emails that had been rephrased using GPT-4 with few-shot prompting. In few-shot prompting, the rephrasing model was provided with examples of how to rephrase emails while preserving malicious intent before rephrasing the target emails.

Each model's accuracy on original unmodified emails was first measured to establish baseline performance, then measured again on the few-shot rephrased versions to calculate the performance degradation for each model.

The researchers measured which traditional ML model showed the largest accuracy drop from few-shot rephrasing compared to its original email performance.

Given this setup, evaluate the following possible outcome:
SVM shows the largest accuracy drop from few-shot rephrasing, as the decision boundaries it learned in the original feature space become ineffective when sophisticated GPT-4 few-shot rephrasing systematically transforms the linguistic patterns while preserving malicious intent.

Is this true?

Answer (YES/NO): YES